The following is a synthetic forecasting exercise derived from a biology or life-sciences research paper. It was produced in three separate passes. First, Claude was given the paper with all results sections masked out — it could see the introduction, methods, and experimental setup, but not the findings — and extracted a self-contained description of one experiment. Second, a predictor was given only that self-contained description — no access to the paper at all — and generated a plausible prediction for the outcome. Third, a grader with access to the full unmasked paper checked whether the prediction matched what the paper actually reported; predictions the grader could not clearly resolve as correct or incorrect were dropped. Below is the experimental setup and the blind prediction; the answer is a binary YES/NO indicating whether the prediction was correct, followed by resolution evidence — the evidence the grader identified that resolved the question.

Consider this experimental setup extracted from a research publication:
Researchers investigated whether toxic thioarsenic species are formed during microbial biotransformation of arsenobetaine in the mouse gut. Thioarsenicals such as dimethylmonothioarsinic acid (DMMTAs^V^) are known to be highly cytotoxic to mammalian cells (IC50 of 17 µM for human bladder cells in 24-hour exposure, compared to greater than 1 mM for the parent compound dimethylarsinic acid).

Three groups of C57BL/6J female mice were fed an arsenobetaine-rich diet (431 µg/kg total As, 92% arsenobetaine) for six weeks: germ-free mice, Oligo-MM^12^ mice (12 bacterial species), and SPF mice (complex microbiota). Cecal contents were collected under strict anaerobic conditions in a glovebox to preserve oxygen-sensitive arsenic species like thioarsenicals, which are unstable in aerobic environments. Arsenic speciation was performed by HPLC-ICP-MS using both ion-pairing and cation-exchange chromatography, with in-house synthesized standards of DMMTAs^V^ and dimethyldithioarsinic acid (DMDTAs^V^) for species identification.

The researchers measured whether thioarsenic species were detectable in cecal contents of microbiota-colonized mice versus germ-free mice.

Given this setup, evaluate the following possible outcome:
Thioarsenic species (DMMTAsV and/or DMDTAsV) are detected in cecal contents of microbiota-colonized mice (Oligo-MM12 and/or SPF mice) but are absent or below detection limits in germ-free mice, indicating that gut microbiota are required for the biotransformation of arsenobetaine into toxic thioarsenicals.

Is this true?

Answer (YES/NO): YES